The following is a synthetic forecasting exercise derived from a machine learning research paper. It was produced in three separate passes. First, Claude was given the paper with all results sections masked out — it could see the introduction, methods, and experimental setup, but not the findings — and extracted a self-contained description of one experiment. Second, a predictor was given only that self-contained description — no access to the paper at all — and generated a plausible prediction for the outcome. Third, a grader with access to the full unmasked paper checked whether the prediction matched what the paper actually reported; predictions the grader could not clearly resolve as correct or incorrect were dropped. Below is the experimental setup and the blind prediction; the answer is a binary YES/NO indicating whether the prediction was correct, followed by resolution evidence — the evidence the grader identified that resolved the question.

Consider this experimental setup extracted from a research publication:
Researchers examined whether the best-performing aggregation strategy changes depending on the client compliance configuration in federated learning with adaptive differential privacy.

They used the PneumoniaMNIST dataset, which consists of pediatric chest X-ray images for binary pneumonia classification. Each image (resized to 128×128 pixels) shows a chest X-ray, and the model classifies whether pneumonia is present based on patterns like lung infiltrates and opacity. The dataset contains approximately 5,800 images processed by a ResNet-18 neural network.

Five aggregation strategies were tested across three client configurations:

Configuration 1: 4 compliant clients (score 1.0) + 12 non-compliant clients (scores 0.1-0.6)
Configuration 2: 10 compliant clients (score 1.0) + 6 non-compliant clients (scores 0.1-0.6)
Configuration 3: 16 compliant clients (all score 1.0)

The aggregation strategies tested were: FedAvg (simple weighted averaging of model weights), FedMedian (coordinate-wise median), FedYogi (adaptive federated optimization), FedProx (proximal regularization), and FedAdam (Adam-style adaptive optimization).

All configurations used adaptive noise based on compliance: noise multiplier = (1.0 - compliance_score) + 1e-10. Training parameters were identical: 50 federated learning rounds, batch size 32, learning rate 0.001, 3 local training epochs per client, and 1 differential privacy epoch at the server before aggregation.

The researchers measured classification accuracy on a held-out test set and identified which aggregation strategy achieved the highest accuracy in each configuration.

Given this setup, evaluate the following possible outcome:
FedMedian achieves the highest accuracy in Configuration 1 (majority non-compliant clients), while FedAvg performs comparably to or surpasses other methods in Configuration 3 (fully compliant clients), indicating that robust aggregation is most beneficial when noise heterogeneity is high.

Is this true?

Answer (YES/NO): NO